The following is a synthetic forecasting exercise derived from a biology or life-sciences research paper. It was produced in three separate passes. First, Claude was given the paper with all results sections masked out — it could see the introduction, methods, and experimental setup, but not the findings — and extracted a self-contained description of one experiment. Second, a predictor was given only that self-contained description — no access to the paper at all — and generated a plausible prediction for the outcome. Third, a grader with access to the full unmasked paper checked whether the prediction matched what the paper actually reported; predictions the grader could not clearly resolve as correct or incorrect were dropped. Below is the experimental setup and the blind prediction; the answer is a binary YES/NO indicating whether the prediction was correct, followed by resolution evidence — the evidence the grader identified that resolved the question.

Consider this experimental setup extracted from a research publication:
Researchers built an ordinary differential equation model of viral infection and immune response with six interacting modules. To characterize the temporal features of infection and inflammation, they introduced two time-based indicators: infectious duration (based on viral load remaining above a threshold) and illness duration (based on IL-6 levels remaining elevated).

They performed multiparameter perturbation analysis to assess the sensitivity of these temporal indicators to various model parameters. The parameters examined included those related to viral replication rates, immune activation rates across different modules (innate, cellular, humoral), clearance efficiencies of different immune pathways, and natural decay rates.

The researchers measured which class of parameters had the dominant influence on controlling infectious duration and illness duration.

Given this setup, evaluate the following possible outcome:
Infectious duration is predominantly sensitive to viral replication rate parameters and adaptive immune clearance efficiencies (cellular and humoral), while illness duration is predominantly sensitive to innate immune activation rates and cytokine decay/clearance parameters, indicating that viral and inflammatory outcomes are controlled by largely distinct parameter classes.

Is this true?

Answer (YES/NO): NO